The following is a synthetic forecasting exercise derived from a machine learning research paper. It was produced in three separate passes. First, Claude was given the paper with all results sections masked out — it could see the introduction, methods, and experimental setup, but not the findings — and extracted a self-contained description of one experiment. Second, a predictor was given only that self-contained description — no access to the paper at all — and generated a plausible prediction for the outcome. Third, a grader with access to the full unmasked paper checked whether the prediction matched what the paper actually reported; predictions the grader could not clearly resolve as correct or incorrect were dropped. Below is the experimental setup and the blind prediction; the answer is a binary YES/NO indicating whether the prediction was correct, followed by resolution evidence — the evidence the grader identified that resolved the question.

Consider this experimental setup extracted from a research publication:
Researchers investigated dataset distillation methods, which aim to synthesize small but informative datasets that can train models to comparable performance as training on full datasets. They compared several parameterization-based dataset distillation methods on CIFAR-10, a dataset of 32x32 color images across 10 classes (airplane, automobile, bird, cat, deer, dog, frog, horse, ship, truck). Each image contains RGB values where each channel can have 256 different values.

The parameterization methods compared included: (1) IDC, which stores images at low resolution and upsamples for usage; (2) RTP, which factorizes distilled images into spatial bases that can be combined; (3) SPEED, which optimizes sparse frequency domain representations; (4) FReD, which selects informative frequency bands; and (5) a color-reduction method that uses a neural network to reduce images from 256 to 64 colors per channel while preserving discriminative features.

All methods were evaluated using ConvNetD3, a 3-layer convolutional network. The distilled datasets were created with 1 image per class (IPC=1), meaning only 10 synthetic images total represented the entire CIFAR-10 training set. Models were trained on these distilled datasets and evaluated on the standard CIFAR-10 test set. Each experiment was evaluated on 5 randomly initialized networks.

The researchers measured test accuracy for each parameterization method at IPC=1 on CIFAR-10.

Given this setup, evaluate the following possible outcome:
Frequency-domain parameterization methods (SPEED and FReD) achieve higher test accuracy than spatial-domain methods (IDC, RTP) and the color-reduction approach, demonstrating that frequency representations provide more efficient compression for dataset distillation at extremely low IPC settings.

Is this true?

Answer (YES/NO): NO